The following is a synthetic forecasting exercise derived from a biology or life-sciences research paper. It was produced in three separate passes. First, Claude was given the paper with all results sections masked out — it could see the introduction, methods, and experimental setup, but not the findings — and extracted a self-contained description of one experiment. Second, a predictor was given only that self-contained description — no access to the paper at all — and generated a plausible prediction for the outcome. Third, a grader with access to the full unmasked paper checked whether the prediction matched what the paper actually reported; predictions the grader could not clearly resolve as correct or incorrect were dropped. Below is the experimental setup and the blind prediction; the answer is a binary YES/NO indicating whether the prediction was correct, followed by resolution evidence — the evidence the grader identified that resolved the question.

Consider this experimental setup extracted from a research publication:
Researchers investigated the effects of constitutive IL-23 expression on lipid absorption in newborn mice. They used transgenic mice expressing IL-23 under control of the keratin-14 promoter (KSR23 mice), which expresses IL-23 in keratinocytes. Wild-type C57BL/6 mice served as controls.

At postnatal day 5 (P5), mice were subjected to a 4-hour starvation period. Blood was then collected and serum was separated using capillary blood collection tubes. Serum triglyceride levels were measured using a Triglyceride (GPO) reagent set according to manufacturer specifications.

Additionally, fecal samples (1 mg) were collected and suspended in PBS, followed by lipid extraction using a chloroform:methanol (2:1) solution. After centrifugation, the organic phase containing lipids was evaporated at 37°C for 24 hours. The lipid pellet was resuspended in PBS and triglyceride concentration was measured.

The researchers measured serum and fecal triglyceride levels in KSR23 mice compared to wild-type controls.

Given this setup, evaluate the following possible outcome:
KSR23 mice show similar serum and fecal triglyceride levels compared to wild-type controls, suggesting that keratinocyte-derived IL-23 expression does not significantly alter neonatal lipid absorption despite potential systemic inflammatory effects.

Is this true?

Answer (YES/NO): NO